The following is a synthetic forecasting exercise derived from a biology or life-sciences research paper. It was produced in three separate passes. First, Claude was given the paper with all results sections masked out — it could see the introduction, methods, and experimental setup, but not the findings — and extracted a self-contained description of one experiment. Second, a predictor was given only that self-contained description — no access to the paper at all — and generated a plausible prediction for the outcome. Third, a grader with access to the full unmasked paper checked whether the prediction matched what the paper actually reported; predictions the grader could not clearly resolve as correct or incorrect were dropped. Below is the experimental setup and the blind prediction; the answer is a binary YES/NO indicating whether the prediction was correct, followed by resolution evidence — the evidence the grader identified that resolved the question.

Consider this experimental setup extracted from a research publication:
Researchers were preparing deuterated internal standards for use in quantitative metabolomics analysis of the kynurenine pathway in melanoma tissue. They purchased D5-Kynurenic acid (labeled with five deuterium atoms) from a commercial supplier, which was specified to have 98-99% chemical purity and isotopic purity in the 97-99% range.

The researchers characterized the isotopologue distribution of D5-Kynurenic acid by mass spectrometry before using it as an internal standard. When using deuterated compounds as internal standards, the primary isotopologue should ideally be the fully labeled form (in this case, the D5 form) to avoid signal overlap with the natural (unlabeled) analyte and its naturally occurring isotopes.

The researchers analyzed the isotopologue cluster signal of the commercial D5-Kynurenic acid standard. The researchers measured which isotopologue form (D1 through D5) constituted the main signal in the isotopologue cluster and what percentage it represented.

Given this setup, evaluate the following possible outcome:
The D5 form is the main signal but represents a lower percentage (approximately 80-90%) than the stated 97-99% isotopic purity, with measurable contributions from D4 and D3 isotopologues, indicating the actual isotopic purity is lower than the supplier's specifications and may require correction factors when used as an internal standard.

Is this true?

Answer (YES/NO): NO